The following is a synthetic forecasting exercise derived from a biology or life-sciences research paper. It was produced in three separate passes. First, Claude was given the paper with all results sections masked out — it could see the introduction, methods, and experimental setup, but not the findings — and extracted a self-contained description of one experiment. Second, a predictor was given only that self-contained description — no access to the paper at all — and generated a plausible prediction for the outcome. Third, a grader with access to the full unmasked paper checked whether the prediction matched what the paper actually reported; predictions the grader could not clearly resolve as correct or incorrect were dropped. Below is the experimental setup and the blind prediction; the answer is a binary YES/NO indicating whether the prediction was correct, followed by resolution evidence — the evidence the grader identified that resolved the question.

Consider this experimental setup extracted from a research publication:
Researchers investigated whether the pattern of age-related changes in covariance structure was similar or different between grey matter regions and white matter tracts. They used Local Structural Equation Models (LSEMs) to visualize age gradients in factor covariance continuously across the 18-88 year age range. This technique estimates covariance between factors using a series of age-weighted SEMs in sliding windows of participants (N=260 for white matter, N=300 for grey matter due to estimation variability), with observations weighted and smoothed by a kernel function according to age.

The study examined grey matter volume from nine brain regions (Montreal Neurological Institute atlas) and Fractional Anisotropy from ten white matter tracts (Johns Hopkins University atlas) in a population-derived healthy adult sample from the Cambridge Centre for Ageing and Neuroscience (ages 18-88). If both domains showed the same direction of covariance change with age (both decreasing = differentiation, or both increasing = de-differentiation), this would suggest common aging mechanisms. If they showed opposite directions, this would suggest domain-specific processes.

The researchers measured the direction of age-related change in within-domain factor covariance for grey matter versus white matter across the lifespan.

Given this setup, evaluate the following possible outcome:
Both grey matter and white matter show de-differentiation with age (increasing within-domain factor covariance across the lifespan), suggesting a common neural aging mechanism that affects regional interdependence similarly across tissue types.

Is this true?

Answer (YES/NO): NO